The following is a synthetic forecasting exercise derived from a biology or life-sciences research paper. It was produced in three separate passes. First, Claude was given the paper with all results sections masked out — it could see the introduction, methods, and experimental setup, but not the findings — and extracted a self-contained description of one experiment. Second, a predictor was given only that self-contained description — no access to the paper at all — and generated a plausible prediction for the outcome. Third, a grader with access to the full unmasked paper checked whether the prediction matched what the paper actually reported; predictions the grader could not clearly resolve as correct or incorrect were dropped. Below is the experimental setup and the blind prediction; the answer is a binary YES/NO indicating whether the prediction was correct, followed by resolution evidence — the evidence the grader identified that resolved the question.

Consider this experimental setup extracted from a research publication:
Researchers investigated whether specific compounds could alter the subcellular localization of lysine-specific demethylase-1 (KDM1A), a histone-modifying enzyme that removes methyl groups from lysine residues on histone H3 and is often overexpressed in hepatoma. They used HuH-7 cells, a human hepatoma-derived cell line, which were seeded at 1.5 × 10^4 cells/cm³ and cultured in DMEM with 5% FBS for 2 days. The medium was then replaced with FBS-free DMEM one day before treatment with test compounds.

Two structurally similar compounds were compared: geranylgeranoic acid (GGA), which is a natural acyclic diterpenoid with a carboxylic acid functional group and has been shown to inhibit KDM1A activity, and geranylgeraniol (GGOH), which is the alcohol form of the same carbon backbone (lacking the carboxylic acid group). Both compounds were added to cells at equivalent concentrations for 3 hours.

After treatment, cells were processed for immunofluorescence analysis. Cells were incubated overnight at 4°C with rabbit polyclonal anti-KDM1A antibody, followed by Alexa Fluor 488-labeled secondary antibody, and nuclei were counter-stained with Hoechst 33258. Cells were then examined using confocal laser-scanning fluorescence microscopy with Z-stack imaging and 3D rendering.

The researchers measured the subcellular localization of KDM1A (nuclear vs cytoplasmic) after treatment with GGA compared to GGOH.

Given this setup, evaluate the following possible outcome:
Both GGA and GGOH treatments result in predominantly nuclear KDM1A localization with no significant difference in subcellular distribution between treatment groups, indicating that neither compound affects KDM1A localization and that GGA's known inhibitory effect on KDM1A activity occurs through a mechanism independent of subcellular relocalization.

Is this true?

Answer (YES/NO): NO